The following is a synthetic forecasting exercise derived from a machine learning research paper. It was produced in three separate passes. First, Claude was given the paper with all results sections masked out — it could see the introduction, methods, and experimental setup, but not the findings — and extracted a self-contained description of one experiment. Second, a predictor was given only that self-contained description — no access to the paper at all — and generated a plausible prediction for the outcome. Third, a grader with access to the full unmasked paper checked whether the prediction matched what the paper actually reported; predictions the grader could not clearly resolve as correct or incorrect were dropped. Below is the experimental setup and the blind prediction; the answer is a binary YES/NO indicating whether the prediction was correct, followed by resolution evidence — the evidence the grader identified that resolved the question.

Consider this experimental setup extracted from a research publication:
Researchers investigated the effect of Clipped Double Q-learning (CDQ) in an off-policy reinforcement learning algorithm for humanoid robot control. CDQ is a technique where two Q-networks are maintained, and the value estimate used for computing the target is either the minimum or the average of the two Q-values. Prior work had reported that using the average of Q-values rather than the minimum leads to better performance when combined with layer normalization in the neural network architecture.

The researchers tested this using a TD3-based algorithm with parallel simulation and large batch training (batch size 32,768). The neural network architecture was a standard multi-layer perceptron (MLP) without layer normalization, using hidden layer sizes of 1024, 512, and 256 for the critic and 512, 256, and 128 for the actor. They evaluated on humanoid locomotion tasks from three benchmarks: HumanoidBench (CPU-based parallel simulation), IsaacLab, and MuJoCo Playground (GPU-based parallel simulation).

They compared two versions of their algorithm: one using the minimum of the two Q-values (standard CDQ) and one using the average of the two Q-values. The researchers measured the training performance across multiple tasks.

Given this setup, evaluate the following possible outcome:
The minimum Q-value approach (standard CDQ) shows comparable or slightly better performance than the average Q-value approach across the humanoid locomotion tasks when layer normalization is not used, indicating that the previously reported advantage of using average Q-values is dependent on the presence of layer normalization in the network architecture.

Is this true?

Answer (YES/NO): YES